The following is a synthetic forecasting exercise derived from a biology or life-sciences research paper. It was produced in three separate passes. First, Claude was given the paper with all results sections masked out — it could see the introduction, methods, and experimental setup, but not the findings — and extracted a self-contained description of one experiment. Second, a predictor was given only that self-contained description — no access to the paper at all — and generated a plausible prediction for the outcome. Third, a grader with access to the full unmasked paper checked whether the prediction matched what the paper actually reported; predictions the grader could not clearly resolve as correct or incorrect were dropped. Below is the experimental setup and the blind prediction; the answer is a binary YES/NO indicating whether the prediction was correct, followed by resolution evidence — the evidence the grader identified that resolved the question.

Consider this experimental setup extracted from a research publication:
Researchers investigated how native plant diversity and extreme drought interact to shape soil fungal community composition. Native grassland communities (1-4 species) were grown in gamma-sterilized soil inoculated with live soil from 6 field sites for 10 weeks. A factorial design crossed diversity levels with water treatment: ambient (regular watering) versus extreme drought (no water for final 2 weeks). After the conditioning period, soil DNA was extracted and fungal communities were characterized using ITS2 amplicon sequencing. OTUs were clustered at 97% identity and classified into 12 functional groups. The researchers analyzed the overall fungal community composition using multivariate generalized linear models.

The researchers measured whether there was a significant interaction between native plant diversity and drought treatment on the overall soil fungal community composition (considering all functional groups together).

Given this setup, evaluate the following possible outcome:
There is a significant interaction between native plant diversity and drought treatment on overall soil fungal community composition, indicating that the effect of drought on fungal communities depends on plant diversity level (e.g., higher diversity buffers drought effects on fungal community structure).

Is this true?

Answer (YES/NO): NO